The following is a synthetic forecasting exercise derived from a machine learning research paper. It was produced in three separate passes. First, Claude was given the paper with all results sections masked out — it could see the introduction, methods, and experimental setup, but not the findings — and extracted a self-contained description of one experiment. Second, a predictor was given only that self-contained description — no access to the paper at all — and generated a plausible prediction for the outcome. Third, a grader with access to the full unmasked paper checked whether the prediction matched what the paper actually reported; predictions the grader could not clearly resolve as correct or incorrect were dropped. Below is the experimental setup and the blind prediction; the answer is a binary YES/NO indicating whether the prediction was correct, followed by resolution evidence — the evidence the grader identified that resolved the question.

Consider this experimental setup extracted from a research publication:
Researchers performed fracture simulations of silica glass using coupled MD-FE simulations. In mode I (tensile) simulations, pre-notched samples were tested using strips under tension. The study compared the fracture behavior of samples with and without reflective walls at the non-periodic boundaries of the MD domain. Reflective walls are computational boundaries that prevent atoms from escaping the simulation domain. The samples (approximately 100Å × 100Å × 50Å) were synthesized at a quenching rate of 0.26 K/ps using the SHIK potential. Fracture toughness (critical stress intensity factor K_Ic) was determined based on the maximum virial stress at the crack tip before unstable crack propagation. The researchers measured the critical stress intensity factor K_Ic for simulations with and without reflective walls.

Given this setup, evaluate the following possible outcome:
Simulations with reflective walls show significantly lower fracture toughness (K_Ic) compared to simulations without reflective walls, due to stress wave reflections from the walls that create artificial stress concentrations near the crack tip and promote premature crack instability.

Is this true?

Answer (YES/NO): NO